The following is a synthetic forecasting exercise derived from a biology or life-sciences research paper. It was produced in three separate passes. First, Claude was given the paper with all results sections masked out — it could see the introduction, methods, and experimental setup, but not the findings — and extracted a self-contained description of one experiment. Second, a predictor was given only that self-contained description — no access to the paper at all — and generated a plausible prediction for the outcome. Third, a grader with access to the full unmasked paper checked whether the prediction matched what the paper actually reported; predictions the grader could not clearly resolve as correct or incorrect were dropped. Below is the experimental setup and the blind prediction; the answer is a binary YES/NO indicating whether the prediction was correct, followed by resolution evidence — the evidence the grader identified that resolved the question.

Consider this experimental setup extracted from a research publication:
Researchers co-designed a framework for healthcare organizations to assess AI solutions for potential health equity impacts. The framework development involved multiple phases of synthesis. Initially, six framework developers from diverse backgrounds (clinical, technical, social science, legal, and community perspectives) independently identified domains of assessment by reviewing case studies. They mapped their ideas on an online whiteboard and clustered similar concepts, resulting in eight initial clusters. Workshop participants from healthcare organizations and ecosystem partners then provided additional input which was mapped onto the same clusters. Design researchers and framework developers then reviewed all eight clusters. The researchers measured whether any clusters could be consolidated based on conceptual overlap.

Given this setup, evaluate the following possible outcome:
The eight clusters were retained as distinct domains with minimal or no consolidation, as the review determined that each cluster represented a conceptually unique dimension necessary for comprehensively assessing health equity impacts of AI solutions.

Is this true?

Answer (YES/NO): NO